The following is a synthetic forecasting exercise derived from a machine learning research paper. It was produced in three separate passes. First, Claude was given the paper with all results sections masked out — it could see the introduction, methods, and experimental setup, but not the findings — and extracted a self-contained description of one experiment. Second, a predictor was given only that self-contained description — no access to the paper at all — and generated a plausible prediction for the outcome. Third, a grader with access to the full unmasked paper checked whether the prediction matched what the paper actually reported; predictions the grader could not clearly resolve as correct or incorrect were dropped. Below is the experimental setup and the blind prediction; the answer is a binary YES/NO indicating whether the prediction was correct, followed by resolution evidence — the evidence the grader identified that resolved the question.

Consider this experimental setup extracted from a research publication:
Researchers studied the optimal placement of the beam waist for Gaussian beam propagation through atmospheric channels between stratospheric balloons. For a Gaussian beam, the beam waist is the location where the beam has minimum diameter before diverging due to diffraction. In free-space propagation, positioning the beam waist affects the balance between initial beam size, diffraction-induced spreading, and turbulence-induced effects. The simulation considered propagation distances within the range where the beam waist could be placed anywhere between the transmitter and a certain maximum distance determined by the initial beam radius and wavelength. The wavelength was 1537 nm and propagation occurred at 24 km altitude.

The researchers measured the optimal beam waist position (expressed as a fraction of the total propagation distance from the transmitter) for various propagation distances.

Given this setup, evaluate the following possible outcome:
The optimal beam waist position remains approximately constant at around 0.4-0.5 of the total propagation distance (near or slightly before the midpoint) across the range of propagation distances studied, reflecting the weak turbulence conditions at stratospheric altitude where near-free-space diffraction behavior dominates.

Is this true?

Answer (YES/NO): NO